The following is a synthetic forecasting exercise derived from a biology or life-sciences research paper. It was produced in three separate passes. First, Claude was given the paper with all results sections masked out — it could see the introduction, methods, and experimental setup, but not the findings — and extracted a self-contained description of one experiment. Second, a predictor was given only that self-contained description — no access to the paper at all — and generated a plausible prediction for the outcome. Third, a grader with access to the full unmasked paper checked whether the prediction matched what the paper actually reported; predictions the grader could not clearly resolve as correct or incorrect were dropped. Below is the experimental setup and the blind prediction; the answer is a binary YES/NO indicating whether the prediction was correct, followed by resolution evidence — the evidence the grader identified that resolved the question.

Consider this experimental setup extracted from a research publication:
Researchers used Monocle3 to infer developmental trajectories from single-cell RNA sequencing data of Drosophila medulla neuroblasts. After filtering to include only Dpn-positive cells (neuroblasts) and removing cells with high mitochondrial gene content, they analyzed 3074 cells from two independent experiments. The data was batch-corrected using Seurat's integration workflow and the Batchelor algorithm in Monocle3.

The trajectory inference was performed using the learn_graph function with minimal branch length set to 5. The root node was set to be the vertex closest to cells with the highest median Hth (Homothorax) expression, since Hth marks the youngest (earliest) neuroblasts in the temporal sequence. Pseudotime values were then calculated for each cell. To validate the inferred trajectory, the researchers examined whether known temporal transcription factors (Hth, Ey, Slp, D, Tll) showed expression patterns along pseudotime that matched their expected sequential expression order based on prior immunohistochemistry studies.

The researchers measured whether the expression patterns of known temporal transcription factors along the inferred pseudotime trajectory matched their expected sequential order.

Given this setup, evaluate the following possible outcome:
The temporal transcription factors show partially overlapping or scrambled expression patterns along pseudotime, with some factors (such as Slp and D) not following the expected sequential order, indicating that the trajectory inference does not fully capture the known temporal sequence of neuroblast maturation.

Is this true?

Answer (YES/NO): NO